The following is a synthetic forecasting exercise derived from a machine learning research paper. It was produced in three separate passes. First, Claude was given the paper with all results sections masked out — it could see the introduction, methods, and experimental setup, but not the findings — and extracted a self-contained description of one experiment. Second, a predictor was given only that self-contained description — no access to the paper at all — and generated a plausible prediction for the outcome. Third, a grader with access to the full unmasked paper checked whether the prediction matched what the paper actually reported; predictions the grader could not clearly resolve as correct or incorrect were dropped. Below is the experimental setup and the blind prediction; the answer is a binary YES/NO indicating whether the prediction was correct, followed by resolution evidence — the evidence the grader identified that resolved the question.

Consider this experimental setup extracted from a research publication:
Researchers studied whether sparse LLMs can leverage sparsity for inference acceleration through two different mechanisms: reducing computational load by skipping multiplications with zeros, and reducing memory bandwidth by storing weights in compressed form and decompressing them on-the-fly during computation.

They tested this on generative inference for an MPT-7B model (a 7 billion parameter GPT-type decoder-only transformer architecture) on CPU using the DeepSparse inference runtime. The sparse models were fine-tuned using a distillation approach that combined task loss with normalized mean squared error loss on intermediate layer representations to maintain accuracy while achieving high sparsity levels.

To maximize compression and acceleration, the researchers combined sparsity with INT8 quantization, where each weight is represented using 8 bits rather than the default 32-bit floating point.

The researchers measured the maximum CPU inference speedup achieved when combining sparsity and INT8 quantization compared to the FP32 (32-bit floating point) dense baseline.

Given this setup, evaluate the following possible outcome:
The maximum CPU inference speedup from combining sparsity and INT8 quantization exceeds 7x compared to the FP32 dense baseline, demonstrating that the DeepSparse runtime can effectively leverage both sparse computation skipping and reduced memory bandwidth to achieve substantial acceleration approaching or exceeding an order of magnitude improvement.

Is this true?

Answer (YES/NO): YES